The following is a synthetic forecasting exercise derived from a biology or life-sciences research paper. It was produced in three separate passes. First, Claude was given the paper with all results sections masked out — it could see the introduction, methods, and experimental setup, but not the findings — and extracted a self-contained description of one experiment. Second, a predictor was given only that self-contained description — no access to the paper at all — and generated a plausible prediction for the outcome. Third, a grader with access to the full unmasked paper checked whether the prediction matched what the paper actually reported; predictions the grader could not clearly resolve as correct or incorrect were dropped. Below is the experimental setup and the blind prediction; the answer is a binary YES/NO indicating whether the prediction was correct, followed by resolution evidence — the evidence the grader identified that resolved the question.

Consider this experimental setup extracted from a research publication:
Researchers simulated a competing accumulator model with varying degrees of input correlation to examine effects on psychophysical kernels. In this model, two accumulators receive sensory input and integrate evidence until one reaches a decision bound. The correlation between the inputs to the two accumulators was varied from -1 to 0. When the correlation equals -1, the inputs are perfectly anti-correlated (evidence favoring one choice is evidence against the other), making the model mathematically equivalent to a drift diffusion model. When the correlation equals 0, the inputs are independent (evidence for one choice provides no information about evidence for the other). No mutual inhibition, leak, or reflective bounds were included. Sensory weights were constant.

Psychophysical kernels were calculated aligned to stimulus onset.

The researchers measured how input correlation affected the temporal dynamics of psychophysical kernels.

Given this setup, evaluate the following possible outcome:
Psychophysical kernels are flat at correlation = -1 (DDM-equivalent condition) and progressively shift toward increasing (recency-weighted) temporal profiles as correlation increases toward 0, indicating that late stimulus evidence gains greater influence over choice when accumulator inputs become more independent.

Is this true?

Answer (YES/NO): NO